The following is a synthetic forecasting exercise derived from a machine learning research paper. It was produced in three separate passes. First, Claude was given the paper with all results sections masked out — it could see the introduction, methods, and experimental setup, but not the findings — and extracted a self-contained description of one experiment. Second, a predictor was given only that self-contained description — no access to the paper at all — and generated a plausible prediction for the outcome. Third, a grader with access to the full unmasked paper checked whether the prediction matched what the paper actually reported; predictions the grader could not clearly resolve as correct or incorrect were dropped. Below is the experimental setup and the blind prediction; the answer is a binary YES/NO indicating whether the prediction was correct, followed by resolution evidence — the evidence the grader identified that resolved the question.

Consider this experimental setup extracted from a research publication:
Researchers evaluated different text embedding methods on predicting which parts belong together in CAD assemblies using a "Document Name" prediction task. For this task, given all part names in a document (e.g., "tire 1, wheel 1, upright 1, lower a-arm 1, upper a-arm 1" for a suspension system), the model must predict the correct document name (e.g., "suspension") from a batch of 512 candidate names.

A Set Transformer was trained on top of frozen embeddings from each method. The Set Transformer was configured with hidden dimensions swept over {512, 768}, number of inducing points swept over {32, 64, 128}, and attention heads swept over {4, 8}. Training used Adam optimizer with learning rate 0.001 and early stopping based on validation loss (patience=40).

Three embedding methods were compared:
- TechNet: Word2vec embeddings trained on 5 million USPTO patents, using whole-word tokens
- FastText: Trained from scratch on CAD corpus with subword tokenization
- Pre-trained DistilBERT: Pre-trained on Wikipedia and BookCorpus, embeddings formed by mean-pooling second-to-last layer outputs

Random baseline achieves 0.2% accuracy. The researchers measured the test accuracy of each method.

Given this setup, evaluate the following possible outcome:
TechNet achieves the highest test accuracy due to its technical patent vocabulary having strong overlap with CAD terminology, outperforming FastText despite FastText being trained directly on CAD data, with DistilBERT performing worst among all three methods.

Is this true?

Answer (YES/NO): NO